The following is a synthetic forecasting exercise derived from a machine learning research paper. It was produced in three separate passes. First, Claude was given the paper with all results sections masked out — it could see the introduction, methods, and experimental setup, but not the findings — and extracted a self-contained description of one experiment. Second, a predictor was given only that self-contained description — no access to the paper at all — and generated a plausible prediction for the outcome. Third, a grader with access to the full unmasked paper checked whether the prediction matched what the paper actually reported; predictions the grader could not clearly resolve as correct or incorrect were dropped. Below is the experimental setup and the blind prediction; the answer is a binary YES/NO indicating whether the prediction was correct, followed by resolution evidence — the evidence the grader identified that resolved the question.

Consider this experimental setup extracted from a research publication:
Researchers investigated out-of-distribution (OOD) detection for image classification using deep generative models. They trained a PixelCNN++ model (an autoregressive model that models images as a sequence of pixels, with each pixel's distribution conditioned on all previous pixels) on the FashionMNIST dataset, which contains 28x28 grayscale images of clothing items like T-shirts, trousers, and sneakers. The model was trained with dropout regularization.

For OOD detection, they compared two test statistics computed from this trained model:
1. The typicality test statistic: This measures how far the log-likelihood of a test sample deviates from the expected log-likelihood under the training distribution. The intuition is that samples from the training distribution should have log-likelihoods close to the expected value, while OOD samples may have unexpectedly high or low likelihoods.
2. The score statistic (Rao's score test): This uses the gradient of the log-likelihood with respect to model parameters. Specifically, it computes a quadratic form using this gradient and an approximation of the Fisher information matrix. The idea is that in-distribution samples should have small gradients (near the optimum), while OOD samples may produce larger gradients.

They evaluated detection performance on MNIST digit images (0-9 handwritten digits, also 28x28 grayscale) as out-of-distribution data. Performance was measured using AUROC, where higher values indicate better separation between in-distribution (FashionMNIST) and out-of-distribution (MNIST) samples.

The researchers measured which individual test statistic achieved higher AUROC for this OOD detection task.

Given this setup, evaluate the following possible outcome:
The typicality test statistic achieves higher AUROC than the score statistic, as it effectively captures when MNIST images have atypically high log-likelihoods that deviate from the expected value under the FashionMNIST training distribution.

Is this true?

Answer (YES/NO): NO